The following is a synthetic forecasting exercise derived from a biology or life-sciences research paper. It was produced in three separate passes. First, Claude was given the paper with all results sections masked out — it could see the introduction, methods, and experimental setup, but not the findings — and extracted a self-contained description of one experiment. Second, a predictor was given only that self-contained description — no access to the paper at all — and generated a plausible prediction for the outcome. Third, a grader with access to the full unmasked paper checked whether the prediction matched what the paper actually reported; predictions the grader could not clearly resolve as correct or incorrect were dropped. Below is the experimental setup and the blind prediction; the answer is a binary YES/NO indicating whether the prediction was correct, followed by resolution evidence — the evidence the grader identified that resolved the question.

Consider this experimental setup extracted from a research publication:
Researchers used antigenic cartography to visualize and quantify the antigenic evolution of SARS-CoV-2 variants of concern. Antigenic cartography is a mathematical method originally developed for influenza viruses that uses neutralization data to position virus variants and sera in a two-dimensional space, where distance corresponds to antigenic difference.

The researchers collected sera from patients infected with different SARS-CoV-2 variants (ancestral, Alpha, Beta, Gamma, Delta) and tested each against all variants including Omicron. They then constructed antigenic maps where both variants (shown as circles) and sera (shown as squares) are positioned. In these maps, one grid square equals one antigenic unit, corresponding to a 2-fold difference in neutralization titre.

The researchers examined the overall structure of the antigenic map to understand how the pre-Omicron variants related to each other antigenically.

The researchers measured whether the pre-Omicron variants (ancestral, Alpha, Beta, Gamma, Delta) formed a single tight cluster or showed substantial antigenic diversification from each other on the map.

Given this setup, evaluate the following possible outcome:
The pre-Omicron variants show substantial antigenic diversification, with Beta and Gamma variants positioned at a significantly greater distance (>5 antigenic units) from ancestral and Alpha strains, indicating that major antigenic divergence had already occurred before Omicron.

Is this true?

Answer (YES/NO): NO